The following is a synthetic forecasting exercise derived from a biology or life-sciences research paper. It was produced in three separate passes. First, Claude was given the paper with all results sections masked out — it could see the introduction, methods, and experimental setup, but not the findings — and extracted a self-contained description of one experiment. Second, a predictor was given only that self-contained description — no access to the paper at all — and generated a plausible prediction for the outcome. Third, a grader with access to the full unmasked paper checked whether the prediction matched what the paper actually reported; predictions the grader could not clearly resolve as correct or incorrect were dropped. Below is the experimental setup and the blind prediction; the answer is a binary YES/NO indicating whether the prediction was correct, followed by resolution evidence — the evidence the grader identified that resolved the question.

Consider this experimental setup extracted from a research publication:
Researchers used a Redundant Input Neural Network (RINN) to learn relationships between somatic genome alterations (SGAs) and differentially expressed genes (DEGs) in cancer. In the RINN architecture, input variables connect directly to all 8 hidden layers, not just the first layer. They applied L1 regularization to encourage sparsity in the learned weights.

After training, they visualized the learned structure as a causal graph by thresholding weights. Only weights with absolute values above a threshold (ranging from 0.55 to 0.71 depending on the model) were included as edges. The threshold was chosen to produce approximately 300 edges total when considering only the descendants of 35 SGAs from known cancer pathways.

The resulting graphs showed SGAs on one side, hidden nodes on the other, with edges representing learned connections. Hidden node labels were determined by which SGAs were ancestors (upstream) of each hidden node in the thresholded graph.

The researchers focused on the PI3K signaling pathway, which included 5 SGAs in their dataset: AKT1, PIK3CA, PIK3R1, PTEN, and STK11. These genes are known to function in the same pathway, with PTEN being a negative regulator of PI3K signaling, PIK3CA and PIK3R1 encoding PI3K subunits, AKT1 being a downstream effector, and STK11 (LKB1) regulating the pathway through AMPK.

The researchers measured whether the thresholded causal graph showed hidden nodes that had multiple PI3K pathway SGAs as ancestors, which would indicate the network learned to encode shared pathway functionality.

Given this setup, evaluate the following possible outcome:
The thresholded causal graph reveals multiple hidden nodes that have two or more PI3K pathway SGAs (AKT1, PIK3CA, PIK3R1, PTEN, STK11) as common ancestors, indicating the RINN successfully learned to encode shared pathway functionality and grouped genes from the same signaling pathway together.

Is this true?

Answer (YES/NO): YES